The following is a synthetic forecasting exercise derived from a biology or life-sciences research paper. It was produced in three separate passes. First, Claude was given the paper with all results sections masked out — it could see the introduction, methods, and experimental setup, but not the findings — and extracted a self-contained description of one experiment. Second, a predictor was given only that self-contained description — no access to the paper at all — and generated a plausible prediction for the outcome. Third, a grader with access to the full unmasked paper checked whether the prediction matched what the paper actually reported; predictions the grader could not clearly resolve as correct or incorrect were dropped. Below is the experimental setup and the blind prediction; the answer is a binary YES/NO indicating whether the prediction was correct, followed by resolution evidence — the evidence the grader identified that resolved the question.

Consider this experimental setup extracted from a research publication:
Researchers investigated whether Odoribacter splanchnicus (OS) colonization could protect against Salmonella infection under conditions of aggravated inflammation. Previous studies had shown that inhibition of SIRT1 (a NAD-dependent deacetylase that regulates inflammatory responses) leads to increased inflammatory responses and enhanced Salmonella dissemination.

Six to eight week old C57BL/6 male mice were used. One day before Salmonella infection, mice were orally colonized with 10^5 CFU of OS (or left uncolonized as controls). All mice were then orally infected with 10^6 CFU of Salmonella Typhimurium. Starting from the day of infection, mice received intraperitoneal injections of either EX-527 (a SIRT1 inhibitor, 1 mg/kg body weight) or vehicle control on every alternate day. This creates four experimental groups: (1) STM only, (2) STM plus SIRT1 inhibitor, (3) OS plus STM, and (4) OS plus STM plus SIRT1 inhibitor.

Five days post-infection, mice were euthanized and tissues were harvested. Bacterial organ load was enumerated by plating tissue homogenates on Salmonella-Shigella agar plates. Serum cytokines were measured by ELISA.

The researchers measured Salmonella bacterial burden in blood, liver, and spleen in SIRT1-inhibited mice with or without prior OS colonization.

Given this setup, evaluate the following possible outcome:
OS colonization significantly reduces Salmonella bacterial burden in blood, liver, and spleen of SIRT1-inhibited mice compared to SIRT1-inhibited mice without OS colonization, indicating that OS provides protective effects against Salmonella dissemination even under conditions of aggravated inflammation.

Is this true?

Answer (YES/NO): YES